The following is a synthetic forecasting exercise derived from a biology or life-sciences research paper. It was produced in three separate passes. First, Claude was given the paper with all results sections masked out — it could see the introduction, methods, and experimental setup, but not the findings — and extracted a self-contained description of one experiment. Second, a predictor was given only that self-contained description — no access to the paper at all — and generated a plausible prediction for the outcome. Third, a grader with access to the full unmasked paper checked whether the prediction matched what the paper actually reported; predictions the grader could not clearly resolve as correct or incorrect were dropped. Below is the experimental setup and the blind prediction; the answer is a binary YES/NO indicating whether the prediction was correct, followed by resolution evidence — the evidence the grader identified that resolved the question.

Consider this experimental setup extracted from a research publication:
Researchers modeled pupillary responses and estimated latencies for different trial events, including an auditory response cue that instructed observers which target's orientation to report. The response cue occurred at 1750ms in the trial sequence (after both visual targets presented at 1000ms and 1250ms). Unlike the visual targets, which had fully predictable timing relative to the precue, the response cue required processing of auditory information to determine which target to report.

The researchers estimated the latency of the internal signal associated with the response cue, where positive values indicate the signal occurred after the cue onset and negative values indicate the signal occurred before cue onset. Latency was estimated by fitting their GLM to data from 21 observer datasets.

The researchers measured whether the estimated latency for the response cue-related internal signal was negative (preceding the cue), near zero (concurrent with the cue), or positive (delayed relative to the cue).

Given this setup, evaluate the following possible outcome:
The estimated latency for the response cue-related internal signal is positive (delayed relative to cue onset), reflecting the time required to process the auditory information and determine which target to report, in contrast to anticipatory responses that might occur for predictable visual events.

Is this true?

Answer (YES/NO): YES